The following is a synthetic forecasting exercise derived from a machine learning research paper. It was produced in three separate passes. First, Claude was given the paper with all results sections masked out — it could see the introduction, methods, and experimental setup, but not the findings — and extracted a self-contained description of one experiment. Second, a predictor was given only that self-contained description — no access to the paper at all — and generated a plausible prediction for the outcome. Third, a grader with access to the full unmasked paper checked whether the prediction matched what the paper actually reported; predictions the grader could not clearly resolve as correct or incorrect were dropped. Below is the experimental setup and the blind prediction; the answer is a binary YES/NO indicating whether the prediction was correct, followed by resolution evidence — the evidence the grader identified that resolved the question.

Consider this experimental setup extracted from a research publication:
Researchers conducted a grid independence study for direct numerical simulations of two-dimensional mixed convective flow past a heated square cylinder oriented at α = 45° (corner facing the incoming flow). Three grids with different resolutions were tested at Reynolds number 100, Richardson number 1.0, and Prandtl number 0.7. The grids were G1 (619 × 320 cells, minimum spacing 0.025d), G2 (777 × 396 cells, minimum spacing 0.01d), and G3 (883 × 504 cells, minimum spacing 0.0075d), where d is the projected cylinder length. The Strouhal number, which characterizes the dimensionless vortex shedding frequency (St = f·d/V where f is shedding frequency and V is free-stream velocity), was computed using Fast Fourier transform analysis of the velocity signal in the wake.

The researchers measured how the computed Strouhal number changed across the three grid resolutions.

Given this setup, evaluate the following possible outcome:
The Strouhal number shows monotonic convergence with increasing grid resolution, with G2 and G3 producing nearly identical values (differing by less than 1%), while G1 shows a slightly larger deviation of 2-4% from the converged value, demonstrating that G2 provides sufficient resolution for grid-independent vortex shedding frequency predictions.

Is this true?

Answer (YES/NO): NO